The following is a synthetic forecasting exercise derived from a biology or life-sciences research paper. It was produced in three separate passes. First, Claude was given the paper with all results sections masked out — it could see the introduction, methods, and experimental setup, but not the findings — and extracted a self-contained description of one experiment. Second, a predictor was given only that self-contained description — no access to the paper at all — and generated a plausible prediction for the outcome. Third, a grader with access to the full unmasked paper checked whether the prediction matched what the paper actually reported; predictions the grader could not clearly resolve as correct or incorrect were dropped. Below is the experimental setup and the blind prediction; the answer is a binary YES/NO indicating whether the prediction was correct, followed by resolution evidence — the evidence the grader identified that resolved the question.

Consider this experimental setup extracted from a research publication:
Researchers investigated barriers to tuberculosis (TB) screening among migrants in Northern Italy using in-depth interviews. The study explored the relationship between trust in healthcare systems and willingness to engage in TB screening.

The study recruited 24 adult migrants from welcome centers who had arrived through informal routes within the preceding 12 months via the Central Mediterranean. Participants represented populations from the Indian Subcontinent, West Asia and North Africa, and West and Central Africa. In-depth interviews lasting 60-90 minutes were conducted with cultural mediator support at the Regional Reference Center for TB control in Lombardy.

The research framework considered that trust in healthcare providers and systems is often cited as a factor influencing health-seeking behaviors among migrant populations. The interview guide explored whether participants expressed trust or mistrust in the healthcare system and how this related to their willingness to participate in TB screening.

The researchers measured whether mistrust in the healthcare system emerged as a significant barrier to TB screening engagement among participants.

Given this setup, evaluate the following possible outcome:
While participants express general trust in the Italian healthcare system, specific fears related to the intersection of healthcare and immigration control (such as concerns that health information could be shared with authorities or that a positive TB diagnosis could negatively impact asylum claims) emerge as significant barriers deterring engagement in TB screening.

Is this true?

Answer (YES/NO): NO